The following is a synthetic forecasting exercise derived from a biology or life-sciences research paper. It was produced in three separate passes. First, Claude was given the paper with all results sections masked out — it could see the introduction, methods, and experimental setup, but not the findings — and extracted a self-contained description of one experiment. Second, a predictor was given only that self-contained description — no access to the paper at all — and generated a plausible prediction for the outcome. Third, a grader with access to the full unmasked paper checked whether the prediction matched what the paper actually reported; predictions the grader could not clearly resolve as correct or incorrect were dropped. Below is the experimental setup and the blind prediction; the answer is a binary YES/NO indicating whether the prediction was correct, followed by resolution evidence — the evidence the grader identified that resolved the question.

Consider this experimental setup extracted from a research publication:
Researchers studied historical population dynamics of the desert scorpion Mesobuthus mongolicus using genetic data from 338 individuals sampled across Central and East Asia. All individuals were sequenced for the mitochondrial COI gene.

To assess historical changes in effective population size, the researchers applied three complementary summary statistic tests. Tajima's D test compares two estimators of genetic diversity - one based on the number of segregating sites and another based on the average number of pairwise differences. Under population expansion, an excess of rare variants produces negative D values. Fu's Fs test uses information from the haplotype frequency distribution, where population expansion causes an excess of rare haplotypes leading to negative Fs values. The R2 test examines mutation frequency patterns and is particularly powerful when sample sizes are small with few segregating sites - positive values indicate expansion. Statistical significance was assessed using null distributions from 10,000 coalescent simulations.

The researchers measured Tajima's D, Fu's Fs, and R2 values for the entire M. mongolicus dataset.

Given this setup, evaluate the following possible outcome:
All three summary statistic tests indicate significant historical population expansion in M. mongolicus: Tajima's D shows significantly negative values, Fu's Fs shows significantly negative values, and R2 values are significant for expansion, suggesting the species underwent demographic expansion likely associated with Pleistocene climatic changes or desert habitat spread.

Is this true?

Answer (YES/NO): NO